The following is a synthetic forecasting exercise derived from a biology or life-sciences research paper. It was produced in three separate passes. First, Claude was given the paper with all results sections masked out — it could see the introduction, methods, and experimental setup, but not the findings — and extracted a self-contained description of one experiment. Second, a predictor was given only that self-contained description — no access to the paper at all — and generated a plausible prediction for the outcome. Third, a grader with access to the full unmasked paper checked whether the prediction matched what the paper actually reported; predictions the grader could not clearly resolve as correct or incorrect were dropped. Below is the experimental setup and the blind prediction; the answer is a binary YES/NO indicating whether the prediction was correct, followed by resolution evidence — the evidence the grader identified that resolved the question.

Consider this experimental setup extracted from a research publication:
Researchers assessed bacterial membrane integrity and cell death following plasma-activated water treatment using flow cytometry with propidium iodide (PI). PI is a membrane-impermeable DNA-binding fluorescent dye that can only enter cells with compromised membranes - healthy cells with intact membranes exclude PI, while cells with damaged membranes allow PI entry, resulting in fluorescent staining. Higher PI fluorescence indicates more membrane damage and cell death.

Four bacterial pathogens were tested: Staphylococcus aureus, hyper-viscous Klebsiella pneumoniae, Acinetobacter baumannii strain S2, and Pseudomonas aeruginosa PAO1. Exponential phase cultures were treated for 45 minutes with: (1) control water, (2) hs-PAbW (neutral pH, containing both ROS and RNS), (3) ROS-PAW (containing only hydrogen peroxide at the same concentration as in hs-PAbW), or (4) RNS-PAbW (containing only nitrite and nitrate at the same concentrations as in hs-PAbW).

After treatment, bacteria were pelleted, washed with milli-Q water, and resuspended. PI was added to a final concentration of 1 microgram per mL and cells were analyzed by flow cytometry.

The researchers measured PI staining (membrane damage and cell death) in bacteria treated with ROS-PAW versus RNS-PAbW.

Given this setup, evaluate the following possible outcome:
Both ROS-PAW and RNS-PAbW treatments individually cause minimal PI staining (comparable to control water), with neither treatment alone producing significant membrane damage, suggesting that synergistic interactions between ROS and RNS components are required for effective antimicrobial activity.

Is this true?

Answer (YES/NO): NO